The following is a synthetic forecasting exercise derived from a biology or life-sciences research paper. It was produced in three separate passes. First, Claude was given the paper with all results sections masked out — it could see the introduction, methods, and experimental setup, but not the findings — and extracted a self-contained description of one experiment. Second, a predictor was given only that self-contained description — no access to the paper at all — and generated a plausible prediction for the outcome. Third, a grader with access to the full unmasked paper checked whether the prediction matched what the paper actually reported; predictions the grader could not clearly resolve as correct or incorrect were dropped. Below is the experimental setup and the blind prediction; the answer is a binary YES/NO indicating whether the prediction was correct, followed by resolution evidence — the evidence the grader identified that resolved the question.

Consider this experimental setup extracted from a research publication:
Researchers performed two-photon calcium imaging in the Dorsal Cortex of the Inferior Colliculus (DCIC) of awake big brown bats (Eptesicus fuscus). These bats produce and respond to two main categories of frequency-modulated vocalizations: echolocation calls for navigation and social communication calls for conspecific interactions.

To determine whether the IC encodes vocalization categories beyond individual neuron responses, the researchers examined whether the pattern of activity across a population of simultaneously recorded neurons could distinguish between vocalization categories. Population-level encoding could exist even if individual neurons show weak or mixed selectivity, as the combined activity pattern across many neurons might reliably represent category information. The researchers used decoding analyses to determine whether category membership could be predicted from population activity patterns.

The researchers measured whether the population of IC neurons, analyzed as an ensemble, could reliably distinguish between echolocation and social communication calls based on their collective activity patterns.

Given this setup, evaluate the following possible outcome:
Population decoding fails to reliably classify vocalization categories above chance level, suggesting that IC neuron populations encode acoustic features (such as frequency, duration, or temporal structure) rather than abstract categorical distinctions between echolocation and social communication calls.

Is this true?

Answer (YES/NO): NO